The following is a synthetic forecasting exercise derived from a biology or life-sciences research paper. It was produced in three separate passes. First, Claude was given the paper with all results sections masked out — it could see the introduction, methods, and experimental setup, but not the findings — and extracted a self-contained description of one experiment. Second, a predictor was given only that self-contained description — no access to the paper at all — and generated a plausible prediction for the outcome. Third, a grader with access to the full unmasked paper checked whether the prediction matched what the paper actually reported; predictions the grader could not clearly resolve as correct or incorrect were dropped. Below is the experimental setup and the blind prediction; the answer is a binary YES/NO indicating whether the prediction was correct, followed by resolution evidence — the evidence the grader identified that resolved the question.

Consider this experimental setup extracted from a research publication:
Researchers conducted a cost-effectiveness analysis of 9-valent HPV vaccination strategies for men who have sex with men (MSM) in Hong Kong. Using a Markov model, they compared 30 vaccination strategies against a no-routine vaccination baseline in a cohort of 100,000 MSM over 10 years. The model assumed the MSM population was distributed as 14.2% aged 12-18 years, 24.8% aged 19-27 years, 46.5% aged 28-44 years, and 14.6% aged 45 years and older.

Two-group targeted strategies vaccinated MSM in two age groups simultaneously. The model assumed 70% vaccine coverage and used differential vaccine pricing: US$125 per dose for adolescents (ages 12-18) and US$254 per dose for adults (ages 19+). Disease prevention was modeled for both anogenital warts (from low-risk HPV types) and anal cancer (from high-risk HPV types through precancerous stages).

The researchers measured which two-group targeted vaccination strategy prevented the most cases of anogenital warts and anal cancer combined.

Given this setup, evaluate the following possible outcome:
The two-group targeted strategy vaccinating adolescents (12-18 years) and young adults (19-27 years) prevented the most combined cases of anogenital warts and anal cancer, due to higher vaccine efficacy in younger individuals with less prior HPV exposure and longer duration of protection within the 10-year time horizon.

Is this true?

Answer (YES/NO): NO